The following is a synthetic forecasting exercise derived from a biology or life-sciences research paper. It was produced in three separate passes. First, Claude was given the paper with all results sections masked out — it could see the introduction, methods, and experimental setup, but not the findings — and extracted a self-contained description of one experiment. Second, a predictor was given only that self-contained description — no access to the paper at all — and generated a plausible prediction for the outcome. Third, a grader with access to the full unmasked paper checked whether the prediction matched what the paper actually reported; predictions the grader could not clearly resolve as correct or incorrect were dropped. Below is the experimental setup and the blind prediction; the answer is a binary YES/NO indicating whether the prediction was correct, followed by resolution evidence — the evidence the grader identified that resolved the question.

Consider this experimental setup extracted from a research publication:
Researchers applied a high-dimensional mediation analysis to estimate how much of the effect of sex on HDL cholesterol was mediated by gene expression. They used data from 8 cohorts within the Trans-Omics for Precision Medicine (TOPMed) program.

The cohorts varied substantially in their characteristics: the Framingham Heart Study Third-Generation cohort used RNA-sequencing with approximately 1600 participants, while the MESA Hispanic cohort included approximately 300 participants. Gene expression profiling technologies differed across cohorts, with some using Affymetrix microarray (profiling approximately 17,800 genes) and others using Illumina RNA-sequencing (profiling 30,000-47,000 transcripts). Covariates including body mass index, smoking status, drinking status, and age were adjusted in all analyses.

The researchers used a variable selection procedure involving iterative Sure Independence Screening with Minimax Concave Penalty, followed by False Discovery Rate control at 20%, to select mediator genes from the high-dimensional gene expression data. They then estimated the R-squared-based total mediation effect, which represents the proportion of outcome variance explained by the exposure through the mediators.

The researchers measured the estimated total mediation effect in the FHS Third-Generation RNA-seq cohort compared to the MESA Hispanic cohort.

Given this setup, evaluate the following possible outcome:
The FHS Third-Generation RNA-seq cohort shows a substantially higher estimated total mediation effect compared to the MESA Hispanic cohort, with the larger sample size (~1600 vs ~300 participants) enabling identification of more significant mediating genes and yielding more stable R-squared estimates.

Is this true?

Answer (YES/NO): YES